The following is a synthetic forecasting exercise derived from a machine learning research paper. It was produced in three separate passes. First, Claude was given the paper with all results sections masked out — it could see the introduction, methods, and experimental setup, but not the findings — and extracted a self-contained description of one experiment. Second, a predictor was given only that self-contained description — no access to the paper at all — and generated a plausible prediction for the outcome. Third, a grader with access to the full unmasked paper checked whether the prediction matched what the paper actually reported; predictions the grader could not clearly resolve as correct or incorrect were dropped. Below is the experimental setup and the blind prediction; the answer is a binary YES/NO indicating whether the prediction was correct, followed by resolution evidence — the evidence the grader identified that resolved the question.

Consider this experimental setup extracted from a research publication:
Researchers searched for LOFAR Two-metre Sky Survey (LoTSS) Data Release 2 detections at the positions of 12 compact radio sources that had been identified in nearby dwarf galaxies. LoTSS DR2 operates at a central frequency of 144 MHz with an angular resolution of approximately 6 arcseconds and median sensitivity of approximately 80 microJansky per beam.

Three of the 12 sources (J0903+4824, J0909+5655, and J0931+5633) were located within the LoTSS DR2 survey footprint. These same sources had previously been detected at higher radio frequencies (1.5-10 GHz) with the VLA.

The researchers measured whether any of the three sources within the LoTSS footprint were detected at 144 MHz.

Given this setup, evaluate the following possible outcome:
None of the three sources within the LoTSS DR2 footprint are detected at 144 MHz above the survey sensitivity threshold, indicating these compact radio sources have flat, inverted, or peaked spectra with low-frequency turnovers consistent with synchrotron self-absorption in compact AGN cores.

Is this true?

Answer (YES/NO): NO